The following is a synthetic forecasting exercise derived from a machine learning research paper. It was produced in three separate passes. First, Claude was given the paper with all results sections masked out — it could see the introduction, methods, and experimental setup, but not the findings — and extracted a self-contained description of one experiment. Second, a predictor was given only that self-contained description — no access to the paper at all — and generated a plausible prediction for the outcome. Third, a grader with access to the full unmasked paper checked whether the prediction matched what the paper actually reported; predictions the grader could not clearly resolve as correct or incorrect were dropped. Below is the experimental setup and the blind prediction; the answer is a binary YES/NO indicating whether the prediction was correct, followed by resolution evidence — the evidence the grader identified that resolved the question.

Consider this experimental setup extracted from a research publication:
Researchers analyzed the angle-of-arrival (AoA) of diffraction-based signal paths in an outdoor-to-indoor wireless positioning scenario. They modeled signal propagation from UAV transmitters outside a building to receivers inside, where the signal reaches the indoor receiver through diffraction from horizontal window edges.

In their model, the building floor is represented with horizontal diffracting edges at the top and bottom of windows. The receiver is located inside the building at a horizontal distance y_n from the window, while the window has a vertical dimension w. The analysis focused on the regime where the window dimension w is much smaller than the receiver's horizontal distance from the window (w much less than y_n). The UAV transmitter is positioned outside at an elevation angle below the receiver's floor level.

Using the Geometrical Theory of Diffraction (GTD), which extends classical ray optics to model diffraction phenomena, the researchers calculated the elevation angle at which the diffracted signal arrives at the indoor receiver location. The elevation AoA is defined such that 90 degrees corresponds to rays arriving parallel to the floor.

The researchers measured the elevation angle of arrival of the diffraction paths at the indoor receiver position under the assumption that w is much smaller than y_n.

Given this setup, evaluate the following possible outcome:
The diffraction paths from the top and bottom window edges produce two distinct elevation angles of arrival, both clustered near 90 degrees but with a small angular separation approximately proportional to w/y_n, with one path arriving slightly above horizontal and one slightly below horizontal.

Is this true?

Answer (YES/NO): NO